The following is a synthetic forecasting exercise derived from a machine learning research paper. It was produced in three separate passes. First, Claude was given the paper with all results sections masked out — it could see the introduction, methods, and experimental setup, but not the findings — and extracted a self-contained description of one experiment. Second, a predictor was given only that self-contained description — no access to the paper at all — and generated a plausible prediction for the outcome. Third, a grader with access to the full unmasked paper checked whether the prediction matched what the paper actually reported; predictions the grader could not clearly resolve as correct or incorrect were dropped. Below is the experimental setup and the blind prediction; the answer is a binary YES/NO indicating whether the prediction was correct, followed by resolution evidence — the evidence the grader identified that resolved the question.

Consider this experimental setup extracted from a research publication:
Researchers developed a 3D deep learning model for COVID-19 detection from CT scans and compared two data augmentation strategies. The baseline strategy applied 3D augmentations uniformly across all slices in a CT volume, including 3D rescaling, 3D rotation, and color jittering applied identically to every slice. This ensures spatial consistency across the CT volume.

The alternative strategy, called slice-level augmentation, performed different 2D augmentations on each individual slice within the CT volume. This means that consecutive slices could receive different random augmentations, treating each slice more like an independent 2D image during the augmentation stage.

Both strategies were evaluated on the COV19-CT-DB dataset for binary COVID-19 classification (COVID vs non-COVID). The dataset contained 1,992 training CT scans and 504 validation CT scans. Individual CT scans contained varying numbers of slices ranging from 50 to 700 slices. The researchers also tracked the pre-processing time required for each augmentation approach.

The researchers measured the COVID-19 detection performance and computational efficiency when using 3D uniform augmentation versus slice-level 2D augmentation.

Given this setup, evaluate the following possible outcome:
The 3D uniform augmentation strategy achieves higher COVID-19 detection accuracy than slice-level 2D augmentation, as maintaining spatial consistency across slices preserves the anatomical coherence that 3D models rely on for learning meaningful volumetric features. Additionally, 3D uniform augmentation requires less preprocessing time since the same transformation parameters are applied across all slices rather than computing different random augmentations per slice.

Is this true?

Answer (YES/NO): NO